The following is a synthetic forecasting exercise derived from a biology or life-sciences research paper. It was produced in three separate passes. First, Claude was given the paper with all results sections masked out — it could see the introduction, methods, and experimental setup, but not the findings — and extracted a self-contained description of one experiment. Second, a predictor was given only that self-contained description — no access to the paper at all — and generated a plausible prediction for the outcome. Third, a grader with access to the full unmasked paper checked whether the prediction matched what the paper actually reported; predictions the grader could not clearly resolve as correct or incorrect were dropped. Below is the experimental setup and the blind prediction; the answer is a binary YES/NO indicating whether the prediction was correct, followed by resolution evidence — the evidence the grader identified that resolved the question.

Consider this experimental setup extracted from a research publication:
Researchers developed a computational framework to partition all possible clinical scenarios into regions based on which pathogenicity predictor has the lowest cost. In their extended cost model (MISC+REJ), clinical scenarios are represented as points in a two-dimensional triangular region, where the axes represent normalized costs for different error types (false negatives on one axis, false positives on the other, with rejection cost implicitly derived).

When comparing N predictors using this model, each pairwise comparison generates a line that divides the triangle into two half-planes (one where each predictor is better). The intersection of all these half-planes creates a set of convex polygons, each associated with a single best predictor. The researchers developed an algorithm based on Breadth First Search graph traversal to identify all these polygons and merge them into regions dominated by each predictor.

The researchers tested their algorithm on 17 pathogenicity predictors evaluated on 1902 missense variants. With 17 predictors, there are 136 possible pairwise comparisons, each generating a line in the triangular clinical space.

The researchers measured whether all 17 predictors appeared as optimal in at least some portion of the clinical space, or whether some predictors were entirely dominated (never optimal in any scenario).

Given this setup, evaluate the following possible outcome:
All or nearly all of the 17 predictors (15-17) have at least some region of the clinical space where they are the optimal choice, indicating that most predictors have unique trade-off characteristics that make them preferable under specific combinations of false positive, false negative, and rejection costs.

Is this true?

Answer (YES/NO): NO